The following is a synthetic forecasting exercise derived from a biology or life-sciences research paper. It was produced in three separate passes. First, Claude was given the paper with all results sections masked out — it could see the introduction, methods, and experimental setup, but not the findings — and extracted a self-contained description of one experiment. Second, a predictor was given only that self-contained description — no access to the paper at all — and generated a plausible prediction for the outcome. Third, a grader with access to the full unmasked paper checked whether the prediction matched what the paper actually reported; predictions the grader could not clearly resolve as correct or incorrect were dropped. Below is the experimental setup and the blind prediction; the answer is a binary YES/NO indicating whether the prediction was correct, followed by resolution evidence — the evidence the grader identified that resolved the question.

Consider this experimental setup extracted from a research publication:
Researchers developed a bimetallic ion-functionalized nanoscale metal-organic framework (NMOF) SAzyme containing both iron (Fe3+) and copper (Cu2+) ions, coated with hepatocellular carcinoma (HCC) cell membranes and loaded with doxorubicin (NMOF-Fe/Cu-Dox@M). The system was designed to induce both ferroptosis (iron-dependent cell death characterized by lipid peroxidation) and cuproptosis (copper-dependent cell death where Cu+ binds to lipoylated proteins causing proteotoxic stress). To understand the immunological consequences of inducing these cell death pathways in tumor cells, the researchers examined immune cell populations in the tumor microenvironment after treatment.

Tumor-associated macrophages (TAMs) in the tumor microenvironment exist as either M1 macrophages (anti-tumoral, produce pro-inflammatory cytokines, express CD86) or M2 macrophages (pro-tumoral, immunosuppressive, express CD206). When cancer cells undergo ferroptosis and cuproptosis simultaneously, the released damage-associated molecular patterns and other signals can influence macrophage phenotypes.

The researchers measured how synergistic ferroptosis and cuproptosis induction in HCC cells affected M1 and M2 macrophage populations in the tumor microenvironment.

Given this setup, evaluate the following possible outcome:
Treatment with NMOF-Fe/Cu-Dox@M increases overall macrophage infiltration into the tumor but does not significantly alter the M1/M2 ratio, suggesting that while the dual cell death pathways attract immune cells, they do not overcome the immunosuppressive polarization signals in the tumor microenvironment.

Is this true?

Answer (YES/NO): NO